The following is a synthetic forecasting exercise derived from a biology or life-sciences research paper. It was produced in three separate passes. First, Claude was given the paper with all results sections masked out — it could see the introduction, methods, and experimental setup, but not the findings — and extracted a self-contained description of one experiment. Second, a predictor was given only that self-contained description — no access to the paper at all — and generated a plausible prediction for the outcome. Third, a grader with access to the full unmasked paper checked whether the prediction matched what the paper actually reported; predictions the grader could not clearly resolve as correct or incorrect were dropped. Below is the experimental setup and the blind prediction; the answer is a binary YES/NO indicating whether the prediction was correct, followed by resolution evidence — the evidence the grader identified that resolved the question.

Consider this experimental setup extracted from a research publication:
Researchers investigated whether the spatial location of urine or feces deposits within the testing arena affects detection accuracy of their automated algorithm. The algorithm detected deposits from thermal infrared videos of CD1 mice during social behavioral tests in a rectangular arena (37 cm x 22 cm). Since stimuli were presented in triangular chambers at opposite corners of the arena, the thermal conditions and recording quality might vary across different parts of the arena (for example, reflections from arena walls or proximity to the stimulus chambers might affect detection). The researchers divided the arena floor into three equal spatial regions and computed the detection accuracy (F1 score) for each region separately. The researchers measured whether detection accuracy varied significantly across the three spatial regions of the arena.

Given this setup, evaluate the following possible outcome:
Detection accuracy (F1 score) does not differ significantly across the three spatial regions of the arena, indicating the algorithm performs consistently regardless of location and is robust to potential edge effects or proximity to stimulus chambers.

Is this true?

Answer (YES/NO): YES